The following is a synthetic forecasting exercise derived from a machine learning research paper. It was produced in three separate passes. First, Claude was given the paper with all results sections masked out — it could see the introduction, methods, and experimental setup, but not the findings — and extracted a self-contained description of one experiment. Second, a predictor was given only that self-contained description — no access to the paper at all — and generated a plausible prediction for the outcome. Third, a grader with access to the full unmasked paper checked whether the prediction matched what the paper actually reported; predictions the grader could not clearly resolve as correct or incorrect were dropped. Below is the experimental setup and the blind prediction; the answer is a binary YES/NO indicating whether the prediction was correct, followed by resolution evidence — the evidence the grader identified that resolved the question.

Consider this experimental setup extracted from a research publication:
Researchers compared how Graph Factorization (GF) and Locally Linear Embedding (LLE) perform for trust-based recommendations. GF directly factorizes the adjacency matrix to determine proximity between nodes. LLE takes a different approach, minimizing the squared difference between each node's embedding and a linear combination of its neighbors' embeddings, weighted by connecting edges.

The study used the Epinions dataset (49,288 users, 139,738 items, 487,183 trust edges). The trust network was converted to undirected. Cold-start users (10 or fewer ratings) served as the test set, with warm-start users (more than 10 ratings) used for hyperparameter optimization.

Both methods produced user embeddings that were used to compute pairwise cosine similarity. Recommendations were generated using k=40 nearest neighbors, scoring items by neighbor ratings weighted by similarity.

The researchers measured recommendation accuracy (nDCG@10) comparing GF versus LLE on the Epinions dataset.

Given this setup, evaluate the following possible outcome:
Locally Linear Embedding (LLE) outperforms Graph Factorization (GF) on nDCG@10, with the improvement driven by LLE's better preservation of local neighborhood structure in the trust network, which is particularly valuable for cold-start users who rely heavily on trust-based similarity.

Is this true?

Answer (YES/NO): YES